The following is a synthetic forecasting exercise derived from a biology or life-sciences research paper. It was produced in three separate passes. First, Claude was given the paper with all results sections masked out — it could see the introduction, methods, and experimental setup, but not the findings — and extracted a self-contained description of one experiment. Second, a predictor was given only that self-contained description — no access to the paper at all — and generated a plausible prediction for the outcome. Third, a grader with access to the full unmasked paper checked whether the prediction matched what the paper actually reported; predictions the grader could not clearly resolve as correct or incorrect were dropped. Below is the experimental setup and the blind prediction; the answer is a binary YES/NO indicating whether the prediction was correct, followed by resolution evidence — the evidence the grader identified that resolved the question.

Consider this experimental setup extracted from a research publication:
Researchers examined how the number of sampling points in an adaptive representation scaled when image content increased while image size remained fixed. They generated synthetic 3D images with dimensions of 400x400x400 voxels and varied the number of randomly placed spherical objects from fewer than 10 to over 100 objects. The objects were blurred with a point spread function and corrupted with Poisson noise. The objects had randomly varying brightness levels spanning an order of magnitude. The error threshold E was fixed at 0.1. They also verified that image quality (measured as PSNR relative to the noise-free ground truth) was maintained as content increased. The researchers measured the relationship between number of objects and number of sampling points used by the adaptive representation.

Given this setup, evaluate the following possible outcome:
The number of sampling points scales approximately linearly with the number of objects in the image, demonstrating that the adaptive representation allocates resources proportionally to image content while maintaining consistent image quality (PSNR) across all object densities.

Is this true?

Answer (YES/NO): YES